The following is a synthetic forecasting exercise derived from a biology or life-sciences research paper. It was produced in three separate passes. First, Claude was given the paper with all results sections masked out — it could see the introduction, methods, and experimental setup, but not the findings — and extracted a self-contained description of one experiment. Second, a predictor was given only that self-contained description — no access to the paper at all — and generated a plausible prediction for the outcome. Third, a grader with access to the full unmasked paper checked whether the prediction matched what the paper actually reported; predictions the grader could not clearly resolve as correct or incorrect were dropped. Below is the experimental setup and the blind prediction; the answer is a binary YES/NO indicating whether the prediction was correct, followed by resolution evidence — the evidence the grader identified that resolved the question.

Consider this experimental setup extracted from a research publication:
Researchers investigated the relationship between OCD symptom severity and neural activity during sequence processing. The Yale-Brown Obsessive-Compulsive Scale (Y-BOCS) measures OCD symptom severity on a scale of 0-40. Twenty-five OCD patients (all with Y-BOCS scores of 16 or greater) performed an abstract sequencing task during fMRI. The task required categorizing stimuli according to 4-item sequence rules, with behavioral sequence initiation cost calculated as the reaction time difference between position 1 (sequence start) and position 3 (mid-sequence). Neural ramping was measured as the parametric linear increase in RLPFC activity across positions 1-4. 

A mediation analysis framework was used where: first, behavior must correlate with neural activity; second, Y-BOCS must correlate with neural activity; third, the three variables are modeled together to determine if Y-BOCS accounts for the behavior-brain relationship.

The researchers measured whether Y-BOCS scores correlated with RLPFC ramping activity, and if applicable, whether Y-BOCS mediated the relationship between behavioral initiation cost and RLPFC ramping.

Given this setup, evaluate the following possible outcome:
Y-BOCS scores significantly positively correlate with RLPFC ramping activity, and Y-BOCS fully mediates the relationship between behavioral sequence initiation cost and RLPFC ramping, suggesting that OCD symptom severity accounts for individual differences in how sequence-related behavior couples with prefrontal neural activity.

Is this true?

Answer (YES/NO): NO